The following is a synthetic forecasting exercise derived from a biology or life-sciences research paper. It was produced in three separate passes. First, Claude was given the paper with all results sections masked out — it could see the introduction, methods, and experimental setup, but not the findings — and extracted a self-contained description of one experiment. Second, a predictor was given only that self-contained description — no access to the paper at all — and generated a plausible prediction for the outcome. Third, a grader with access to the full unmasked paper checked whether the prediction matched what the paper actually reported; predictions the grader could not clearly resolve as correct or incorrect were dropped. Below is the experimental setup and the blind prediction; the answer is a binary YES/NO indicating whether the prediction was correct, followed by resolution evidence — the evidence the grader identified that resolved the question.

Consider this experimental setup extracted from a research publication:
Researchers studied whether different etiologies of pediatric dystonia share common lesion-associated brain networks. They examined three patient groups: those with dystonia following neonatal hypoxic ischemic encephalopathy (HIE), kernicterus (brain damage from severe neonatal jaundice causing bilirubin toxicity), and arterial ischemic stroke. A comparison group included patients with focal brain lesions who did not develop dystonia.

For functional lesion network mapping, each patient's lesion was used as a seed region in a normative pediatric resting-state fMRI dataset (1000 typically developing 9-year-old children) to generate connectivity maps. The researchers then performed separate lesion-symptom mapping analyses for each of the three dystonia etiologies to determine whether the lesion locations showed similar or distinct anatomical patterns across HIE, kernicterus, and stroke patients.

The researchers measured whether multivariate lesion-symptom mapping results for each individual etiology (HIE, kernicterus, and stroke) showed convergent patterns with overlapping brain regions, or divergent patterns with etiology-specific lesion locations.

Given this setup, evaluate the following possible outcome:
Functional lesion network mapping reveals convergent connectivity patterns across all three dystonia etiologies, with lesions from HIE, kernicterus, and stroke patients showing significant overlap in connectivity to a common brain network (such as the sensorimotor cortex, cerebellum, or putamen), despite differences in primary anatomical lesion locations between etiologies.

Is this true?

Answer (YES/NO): YES